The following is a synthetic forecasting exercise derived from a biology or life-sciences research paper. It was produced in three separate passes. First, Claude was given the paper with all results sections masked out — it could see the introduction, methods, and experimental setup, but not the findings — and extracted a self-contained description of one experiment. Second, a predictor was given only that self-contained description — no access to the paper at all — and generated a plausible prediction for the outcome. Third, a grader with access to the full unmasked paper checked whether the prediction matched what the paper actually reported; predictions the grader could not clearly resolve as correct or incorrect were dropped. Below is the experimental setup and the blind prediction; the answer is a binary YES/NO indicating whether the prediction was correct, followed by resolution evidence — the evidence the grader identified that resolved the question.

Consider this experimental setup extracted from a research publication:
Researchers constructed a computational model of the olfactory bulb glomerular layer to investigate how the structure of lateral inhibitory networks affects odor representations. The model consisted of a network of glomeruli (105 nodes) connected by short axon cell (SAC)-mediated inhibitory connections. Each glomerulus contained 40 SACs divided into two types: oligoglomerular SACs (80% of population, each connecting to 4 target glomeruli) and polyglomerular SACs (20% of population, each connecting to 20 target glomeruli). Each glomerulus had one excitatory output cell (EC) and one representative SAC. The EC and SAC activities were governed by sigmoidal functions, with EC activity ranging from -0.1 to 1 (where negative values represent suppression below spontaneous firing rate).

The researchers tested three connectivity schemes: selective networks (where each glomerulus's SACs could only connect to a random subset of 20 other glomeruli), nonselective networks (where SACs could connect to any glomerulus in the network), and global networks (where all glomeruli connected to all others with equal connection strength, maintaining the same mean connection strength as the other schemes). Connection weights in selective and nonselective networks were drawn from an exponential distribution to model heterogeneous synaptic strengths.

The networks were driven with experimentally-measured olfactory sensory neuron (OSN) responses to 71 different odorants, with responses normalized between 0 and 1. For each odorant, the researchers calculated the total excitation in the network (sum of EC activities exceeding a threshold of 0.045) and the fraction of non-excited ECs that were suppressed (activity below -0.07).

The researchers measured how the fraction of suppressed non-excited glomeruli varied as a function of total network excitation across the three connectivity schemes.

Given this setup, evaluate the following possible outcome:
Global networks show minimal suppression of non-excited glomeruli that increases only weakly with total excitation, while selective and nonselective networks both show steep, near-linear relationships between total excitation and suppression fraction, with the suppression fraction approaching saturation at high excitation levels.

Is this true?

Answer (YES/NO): NO